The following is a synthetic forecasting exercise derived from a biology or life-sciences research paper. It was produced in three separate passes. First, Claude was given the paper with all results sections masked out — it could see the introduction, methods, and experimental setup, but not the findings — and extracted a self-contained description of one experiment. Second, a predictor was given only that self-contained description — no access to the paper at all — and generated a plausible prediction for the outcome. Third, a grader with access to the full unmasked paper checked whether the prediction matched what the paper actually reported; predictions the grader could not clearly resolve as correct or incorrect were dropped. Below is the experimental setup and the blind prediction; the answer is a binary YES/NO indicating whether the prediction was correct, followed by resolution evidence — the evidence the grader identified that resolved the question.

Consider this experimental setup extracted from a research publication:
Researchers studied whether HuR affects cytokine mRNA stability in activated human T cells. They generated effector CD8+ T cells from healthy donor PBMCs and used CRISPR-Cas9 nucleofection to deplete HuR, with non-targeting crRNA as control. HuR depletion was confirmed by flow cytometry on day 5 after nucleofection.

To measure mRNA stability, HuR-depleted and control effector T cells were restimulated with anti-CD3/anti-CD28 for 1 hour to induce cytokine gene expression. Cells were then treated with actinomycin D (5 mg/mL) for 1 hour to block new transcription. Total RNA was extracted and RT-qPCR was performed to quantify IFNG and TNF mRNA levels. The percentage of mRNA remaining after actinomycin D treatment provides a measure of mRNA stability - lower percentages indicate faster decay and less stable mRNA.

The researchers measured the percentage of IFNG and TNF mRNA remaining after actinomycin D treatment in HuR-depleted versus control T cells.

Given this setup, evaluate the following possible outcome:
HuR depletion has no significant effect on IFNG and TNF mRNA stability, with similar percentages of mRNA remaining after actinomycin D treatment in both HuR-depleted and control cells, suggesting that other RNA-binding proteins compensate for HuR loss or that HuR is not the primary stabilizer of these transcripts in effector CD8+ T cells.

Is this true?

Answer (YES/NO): YES